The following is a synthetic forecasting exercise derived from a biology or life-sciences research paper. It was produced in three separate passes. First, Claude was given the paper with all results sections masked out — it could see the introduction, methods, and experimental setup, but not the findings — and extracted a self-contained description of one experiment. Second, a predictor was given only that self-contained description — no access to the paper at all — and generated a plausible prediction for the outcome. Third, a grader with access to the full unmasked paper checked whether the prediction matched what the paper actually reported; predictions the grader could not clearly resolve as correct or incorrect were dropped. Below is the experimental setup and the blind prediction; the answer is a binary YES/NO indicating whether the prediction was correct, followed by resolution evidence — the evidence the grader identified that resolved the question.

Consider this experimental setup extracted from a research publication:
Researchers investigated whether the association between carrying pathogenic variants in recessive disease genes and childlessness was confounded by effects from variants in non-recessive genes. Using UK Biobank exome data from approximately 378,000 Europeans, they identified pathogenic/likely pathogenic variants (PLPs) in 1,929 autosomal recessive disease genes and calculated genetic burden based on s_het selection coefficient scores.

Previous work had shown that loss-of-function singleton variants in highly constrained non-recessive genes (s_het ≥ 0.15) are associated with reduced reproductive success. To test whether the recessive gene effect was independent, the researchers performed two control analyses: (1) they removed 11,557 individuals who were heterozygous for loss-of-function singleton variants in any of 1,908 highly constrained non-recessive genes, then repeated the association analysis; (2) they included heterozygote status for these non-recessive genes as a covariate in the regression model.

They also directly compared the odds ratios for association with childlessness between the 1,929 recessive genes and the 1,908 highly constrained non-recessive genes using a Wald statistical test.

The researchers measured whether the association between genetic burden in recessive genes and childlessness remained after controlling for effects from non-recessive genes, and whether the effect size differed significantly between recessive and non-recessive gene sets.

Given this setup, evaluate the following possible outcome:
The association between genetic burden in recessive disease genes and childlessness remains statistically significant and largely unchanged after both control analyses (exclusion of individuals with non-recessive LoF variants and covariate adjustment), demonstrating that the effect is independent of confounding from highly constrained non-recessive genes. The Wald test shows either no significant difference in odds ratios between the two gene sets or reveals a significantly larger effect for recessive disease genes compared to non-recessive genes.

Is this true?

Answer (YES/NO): YES